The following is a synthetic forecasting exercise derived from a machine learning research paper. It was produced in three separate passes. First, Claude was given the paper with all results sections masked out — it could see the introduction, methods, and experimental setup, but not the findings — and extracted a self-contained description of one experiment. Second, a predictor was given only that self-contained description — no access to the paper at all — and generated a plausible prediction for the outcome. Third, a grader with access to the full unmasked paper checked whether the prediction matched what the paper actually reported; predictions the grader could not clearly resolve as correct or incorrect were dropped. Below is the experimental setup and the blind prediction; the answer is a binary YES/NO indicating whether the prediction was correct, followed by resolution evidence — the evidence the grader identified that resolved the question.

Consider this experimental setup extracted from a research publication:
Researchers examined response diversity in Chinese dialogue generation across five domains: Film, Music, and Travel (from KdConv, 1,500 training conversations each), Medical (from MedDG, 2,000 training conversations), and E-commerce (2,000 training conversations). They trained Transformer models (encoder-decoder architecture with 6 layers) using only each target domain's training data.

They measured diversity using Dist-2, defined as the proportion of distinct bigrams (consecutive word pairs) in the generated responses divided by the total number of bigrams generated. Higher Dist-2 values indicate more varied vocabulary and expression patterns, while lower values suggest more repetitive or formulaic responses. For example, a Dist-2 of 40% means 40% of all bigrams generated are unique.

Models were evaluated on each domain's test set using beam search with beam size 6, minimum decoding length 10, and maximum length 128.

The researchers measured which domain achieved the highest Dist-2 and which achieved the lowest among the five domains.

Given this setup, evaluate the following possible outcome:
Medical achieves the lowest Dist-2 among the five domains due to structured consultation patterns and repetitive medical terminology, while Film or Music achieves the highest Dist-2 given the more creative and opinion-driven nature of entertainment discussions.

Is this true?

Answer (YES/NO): YES